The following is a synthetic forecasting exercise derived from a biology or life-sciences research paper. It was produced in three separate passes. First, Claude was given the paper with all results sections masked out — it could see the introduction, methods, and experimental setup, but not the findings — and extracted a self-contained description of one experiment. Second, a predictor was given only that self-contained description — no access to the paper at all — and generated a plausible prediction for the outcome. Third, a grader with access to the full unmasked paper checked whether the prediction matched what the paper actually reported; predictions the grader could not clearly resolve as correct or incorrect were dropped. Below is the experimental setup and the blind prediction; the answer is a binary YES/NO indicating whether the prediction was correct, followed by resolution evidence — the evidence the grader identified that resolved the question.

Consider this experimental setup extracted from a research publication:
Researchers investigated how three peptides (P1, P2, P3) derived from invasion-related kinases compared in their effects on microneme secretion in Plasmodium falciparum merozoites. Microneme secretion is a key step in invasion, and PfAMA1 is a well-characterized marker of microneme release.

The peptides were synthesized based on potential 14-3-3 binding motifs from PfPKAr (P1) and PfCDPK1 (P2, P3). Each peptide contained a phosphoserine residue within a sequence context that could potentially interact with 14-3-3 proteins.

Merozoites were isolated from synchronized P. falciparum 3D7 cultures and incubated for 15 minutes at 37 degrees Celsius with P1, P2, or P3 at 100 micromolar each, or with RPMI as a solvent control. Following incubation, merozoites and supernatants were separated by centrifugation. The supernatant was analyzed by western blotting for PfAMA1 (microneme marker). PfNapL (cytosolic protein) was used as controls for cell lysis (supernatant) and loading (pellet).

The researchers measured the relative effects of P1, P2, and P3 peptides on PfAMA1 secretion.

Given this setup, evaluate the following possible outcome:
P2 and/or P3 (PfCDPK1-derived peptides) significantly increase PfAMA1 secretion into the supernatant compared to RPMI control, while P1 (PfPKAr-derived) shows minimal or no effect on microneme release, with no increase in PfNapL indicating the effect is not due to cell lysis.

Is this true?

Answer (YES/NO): NO